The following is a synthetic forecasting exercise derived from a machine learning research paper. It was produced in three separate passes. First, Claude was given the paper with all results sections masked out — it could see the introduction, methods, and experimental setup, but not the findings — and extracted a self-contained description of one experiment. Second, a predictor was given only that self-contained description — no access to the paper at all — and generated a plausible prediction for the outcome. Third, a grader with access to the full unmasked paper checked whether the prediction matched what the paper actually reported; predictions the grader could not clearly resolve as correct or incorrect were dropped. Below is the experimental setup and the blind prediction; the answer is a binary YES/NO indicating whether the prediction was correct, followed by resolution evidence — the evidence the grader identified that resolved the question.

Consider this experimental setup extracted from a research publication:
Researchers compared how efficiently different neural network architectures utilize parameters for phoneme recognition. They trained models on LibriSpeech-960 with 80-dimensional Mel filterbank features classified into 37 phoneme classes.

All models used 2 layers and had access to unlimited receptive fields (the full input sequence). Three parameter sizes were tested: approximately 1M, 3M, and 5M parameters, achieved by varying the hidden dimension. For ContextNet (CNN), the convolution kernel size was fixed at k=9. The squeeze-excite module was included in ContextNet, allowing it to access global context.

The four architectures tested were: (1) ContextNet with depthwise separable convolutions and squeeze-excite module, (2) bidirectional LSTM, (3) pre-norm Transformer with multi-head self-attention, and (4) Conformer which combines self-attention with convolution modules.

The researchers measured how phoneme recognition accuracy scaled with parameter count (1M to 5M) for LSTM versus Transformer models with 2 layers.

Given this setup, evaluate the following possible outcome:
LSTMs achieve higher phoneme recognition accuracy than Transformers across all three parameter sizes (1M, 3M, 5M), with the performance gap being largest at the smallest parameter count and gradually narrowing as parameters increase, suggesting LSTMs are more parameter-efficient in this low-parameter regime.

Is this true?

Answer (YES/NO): NO